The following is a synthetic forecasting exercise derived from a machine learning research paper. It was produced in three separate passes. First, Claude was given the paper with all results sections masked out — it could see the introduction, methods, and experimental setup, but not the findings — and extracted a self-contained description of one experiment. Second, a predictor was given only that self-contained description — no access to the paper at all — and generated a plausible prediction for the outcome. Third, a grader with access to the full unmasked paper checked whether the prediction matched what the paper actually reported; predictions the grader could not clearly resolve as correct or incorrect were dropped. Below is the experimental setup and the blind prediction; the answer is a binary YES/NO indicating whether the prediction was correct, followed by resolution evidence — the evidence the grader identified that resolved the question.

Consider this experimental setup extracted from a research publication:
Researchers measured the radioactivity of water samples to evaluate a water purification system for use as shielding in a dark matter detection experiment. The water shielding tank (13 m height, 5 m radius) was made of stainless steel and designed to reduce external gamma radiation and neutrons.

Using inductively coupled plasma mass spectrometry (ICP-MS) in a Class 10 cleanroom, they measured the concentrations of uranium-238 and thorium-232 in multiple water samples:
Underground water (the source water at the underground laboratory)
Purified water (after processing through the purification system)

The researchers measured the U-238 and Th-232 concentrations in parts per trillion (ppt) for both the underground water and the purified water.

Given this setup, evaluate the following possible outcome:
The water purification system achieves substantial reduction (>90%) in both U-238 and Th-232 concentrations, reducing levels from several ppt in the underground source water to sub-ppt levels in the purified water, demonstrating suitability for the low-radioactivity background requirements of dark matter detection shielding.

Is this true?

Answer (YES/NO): NO